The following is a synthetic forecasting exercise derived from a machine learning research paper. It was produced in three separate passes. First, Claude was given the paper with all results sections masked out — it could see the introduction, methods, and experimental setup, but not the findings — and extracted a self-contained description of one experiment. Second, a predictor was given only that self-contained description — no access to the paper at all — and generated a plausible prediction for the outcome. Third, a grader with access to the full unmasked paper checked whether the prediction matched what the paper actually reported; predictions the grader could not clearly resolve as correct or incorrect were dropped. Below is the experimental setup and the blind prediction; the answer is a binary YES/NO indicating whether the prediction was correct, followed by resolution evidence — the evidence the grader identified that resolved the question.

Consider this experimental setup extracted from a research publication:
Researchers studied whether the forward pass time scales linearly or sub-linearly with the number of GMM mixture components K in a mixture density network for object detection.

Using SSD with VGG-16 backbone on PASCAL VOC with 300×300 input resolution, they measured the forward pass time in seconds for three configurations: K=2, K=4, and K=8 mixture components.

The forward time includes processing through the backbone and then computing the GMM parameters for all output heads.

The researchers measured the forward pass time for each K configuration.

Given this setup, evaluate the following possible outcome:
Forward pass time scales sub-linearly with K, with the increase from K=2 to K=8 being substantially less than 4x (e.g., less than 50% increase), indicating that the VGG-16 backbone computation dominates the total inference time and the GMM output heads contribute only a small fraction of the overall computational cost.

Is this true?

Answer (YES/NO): NO